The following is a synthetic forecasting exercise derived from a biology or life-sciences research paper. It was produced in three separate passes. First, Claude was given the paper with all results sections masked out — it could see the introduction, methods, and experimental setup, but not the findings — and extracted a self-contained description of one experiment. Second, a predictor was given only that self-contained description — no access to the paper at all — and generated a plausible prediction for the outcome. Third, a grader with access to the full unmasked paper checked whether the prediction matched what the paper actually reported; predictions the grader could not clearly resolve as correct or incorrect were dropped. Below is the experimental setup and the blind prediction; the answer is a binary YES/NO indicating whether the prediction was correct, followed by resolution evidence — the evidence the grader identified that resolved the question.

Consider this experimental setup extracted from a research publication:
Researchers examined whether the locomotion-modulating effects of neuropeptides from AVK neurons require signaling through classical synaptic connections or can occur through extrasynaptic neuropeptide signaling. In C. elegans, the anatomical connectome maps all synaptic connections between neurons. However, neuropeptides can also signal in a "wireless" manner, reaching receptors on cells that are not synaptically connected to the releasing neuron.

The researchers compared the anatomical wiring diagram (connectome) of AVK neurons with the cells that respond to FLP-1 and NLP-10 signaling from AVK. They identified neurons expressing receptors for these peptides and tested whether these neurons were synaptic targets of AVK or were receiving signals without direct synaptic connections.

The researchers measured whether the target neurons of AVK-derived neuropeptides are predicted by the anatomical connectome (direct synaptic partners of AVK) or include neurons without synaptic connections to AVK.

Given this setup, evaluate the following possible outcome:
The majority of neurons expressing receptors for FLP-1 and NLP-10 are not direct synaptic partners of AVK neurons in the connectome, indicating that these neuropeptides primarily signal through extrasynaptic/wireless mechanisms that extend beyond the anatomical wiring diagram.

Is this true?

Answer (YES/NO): YES